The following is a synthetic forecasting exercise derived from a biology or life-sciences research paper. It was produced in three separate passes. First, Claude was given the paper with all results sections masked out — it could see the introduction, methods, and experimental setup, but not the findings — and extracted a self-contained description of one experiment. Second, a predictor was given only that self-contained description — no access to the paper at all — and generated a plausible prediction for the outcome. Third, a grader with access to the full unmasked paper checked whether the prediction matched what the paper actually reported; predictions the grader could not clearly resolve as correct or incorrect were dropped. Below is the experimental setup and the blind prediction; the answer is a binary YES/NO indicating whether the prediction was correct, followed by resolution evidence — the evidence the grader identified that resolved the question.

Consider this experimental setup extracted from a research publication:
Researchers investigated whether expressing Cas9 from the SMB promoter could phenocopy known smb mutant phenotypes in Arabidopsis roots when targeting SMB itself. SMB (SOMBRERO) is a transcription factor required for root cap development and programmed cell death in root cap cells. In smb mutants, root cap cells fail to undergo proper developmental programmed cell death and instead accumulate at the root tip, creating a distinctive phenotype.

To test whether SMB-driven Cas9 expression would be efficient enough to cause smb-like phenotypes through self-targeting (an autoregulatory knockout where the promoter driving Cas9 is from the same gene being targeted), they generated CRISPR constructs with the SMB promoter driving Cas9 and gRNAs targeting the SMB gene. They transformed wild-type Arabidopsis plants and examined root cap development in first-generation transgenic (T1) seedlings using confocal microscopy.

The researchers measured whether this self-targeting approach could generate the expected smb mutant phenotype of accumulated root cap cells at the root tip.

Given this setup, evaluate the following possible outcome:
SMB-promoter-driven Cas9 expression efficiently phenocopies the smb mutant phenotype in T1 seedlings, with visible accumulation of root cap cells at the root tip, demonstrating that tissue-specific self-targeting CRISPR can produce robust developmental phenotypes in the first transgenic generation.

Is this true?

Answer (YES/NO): YES